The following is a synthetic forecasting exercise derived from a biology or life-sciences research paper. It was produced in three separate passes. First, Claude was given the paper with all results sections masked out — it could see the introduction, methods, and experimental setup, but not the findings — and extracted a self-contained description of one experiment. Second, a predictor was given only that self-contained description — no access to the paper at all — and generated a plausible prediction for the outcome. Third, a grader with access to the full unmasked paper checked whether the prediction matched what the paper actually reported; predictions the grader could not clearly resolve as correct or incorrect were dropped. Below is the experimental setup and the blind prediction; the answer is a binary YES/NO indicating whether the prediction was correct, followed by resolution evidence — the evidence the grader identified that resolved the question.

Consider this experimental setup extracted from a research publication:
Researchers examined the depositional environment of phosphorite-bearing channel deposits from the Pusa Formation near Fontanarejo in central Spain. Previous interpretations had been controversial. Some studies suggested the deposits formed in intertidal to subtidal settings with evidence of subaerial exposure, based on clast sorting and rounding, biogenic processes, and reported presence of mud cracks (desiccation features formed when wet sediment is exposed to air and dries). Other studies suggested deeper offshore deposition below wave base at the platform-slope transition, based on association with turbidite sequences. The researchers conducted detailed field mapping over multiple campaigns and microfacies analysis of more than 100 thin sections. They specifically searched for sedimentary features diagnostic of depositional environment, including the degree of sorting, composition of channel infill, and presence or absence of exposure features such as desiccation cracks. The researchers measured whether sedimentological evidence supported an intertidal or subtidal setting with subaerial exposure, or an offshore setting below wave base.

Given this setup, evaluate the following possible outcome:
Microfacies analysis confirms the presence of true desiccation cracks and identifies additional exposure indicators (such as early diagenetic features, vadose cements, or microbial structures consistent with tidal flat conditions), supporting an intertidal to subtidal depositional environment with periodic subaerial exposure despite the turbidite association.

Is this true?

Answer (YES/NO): NO